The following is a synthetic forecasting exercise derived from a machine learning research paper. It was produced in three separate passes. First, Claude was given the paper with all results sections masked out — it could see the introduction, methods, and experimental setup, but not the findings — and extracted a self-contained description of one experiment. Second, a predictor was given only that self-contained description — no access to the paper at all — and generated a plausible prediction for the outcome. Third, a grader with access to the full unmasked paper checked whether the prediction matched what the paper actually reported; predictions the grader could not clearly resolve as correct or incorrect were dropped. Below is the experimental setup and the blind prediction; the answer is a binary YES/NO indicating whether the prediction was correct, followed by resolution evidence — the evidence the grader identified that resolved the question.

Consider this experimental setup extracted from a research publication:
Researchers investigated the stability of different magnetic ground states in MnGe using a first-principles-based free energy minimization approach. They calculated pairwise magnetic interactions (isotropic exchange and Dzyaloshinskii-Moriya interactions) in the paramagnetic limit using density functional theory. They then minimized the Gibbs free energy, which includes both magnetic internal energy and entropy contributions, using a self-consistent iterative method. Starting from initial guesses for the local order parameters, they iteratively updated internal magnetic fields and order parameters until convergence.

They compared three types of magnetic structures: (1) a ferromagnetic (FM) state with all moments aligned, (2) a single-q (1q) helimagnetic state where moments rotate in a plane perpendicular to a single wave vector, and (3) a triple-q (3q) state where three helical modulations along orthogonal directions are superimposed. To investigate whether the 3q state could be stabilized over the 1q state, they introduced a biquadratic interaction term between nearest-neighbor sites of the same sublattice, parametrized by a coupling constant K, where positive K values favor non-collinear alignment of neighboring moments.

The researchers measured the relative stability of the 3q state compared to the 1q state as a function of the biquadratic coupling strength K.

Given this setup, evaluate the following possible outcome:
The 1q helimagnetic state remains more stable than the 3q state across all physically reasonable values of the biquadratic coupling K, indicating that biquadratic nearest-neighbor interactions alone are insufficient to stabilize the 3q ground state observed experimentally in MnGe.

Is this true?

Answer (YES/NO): NO